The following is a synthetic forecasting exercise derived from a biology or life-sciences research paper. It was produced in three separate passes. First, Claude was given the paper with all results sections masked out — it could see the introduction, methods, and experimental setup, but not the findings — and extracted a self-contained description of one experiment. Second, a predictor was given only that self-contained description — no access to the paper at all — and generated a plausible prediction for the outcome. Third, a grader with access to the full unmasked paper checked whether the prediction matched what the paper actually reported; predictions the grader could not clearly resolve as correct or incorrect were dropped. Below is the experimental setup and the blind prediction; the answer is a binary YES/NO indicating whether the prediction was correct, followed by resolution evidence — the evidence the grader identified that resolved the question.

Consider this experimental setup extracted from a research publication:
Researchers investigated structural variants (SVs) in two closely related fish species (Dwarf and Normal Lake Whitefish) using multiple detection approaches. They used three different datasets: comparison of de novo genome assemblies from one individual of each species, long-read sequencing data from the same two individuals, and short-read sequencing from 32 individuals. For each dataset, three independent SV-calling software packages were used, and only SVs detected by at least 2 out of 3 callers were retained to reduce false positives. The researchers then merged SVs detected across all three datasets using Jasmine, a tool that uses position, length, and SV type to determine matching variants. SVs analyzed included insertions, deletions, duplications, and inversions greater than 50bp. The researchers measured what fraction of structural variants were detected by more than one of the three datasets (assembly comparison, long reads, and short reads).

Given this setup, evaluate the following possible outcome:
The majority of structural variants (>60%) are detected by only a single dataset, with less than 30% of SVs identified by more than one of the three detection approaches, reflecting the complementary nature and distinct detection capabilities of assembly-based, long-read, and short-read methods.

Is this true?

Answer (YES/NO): YES